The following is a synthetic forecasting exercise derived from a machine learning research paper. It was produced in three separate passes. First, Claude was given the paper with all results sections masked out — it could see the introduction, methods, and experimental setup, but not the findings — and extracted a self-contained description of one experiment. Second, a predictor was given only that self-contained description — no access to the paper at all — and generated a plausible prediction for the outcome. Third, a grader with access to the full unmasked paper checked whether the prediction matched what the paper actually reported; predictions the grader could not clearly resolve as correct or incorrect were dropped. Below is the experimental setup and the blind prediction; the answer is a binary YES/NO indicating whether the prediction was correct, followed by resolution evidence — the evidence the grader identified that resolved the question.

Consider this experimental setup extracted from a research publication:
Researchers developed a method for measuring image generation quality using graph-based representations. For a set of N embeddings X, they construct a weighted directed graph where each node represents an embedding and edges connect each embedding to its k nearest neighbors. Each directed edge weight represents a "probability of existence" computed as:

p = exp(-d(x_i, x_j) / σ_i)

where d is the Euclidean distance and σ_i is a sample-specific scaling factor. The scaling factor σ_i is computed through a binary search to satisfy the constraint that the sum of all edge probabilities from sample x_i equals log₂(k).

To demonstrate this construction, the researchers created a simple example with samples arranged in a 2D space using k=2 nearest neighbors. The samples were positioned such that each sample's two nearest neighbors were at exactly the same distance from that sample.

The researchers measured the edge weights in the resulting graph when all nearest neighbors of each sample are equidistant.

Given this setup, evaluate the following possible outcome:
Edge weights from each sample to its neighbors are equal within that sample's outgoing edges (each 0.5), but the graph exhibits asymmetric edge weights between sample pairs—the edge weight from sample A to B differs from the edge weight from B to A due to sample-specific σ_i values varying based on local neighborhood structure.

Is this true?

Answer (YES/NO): NO